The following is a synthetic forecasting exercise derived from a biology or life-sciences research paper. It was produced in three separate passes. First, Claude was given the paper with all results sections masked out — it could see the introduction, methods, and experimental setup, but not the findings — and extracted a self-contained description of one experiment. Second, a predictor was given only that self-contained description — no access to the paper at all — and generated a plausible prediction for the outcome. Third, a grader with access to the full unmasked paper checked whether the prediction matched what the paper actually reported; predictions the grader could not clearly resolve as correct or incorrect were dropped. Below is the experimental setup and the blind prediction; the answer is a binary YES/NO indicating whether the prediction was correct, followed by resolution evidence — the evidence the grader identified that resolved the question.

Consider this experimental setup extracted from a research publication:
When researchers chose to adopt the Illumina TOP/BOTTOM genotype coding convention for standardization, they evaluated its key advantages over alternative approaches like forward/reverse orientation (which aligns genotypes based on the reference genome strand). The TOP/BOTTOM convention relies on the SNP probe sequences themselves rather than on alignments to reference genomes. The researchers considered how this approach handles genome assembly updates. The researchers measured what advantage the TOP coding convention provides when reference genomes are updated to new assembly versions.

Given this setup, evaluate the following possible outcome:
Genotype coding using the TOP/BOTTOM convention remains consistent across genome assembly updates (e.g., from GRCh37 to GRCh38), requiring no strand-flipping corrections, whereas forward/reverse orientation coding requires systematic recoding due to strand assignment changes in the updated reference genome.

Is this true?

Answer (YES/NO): YES